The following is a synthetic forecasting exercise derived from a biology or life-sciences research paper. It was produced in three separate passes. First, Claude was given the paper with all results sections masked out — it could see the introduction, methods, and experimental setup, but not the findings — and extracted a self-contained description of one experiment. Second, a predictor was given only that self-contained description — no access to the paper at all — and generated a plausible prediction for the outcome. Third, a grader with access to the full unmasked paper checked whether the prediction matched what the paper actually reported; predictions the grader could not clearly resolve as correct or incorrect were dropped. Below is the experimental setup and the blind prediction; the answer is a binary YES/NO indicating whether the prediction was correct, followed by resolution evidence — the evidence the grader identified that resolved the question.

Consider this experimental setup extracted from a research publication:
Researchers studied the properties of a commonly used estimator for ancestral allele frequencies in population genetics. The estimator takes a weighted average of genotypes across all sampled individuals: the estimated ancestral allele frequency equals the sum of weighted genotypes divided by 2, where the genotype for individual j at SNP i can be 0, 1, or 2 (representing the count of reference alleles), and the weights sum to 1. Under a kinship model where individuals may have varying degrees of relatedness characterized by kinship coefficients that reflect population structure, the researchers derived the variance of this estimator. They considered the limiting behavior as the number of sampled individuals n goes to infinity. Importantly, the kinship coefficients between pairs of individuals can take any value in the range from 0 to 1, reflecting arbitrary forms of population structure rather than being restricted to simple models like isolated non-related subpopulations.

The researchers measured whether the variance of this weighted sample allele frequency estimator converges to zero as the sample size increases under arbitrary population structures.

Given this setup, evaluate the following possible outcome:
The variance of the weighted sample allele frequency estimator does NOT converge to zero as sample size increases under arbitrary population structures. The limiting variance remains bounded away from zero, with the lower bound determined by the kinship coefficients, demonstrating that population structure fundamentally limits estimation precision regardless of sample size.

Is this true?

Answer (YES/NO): YES